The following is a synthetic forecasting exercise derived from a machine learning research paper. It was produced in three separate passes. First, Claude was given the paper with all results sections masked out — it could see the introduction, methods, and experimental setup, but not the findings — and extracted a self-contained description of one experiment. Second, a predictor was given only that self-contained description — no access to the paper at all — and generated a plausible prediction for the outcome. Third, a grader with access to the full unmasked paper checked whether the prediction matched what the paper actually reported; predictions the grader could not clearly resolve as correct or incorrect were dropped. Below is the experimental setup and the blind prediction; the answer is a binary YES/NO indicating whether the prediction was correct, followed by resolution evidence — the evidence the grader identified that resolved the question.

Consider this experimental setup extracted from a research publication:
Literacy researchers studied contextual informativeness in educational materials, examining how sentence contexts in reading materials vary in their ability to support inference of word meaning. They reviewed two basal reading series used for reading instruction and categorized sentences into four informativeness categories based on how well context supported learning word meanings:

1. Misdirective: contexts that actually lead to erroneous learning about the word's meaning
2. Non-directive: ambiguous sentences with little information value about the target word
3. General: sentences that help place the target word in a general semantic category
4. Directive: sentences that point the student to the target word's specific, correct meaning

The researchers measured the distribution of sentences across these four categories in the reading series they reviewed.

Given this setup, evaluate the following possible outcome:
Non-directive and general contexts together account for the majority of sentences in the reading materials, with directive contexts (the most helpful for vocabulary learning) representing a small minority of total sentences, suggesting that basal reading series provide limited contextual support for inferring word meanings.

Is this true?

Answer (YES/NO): YES